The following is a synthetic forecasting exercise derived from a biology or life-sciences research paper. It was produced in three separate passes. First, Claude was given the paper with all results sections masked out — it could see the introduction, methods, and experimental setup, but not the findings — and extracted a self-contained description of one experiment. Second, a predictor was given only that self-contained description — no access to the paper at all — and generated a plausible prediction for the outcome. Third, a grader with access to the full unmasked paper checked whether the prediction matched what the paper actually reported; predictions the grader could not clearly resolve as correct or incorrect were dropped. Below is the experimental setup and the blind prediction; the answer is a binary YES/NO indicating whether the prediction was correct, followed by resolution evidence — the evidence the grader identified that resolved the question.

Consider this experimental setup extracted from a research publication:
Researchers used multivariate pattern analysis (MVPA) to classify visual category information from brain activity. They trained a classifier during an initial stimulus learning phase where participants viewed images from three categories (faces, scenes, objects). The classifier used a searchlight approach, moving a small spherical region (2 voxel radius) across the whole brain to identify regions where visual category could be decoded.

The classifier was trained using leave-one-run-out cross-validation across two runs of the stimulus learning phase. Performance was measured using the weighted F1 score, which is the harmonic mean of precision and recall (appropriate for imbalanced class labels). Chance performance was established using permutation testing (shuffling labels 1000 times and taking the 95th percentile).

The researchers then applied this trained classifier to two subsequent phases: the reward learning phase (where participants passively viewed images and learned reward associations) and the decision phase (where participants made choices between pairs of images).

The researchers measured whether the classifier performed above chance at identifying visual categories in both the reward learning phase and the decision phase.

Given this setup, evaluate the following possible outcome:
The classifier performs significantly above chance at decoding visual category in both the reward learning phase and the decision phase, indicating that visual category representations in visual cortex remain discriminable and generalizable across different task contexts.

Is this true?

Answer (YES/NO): YES